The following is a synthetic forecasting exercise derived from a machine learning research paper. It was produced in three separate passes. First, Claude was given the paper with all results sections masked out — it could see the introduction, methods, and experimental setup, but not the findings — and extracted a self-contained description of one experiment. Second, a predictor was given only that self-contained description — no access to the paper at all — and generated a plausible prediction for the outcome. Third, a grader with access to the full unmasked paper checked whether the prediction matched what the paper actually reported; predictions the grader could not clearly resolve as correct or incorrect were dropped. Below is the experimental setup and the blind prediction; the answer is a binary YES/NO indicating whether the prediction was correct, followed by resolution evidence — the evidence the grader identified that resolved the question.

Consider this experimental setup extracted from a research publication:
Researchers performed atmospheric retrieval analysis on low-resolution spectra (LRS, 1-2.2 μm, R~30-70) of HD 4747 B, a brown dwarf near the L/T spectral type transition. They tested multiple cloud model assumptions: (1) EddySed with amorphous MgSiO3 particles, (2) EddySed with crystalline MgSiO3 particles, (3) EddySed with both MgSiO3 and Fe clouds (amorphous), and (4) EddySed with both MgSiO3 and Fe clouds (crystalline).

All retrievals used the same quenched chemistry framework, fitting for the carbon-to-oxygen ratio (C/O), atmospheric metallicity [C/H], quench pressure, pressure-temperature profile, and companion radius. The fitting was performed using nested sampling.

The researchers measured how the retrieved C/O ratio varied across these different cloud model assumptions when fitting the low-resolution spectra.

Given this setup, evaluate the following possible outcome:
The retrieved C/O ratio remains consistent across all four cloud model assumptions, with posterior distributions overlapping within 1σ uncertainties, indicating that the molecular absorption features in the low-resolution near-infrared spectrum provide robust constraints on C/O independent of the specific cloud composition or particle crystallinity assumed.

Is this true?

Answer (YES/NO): NO